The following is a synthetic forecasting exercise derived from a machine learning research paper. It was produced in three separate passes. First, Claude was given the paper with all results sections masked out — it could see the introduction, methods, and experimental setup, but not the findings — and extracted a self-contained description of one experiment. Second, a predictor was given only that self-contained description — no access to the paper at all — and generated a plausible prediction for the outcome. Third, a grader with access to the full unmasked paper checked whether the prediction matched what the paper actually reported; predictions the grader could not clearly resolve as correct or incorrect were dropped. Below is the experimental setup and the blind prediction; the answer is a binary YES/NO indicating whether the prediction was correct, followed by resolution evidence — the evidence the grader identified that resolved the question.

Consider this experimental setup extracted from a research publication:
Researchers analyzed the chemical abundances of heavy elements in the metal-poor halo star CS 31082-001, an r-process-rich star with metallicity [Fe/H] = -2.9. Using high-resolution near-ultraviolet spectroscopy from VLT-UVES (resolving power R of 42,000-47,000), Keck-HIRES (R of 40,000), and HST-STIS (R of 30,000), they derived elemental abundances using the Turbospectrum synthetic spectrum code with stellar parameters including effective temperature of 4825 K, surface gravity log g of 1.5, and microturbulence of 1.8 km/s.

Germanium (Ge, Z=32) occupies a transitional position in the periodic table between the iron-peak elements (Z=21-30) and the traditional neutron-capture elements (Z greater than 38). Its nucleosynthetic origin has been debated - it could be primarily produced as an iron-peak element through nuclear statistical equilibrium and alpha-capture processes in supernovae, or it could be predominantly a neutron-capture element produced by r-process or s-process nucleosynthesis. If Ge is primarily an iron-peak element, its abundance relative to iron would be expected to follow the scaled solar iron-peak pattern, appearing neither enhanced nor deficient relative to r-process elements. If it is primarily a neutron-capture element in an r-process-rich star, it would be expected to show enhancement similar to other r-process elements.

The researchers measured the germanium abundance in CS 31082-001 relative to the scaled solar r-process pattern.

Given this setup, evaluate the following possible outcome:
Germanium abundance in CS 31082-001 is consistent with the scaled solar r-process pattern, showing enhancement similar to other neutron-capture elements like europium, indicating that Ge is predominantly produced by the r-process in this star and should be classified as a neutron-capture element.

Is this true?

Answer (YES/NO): NO